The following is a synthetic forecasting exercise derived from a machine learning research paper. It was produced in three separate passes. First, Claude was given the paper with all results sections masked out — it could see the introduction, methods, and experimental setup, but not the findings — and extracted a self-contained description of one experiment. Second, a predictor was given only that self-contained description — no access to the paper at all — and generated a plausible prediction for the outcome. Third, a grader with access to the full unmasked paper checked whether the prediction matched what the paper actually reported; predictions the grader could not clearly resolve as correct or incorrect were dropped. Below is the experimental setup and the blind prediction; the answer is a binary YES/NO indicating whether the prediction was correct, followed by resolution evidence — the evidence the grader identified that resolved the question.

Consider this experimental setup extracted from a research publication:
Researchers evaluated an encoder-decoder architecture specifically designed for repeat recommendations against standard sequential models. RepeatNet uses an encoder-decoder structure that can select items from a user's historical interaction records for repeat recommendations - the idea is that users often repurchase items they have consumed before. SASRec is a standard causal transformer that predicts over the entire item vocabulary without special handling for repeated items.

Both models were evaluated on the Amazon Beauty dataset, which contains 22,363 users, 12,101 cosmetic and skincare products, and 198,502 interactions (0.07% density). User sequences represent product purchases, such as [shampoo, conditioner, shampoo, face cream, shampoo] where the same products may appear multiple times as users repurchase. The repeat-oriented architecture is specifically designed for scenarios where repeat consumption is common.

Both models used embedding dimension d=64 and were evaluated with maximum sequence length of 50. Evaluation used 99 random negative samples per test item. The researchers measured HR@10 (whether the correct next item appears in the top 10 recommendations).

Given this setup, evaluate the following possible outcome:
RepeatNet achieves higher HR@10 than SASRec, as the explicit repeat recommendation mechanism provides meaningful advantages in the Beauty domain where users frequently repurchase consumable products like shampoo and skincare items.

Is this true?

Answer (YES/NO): NO